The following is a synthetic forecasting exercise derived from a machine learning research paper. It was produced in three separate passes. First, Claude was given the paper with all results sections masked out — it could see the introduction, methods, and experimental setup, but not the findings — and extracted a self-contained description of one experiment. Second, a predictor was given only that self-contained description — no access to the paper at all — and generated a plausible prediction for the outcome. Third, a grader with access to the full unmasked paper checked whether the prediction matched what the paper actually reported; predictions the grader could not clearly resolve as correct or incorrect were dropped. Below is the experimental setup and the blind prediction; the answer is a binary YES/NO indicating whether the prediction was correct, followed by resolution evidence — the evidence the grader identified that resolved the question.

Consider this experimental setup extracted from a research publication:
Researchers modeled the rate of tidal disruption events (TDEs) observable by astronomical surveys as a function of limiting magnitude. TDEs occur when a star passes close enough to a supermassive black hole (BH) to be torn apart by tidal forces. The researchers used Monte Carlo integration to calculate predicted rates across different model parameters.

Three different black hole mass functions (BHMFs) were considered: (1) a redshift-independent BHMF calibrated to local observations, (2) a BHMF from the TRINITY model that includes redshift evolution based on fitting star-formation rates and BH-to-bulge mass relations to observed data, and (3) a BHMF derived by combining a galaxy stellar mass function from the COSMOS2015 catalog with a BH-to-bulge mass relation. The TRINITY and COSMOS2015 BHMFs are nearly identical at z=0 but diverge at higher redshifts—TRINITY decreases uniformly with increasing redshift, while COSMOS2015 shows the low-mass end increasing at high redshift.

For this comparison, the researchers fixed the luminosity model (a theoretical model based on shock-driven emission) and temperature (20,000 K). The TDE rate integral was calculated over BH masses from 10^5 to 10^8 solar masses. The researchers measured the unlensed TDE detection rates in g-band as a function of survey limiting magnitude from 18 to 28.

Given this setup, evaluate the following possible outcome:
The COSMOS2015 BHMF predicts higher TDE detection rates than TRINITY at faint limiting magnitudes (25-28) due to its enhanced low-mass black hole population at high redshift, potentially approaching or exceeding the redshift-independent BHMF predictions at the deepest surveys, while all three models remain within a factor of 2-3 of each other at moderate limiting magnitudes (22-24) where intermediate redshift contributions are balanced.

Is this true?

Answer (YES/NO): NO